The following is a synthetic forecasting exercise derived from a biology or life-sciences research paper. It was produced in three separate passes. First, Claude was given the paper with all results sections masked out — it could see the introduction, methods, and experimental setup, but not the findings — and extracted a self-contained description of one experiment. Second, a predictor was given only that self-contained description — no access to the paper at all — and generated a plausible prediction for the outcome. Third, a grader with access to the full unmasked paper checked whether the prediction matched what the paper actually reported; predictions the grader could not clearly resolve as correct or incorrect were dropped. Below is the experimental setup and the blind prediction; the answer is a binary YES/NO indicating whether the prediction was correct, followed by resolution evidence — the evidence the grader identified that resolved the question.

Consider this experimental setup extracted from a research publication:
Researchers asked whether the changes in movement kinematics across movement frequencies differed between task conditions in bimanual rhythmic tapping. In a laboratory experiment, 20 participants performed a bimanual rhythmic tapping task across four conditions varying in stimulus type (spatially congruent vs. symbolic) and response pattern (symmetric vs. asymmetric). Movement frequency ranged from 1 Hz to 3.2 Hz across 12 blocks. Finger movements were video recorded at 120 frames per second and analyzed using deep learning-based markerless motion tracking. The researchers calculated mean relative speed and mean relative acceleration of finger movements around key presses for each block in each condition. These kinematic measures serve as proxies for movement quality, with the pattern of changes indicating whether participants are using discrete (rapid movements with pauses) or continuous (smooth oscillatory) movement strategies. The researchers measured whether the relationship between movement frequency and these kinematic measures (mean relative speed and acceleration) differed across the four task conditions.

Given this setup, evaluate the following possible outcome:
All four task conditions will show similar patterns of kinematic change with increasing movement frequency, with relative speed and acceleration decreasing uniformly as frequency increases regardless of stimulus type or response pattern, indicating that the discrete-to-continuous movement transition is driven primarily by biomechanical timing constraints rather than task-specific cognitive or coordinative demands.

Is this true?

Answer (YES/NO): NO